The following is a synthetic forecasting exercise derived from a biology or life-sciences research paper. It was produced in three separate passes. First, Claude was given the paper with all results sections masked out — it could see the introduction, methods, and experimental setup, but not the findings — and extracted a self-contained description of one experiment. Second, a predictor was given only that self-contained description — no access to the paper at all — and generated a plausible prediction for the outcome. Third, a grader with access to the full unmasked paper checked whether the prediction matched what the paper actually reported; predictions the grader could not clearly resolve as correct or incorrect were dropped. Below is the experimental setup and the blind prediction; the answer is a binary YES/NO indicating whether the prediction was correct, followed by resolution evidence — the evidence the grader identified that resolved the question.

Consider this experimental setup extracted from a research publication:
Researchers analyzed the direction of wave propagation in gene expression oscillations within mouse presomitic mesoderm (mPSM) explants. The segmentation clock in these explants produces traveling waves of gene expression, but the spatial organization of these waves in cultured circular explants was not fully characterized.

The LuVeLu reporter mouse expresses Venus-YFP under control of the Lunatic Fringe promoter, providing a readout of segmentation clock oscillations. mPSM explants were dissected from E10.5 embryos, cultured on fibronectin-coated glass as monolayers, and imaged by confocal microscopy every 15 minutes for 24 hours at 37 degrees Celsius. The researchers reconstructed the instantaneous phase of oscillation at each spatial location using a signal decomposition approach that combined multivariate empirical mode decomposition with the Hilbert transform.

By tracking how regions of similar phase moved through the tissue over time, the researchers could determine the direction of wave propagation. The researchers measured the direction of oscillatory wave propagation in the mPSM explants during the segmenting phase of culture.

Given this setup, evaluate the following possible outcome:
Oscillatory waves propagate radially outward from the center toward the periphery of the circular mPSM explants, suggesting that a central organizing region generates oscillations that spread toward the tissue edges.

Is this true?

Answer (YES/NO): YES